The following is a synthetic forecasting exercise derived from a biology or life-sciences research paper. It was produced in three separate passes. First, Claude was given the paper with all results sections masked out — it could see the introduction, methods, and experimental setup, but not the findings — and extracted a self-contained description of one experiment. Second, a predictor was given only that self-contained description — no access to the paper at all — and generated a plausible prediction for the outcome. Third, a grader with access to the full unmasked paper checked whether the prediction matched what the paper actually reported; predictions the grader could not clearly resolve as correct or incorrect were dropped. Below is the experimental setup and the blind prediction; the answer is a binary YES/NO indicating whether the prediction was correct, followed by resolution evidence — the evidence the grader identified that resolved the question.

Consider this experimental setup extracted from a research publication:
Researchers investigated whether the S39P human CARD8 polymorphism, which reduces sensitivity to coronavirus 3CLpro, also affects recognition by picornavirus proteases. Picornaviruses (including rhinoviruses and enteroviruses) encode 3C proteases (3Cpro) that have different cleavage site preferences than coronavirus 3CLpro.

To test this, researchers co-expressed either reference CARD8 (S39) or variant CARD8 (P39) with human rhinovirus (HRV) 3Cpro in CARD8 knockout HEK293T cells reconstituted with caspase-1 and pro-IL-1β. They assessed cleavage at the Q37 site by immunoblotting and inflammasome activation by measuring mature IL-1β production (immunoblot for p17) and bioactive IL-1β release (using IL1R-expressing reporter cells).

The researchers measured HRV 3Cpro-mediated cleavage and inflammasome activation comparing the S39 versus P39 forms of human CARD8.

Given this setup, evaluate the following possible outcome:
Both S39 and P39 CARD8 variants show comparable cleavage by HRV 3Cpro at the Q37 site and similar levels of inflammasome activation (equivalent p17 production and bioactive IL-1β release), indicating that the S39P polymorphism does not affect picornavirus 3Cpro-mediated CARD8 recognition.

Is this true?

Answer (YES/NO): NO